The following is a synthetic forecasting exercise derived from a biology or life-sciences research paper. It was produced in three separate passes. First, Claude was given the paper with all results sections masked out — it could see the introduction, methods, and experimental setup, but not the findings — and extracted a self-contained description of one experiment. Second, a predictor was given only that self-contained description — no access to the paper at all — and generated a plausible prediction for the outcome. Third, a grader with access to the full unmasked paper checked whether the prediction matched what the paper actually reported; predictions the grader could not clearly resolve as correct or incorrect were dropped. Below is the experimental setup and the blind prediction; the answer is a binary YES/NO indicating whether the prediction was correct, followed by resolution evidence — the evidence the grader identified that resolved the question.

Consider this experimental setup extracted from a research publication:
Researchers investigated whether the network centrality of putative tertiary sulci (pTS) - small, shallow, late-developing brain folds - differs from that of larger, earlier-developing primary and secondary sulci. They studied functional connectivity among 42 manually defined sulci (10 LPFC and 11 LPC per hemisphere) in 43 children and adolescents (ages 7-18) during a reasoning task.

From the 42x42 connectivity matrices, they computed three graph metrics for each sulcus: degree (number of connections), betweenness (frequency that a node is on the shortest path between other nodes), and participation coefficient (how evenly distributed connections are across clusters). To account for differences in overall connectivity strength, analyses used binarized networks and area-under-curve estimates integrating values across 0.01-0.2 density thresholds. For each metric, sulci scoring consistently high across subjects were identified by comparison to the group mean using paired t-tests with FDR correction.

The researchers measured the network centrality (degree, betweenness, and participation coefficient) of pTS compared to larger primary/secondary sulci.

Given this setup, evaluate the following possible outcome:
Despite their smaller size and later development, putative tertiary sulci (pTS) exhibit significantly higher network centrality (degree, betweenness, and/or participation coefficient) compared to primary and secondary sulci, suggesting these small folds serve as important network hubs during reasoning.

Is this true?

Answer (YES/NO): NO